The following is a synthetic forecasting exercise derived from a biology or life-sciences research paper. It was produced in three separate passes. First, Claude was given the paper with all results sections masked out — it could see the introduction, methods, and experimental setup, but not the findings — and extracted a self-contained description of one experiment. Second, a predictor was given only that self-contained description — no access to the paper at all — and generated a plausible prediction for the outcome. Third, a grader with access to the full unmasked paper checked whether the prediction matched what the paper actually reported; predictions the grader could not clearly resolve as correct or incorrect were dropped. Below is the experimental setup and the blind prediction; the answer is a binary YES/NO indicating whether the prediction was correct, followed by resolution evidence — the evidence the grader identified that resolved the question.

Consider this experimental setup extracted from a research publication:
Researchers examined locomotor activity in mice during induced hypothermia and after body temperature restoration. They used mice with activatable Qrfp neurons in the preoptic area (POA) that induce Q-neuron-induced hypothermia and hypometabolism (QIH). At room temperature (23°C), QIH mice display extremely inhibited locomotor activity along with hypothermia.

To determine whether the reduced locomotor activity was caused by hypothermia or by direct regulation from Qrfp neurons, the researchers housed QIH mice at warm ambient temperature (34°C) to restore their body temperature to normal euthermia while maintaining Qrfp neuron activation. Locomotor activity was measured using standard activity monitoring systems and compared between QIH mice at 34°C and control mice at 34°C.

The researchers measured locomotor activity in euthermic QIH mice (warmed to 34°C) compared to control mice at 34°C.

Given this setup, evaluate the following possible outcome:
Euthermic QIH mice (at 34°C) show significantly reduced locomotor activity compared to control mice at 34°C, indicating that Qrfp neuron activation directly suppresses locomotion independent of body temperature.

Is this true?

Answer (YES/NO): NO